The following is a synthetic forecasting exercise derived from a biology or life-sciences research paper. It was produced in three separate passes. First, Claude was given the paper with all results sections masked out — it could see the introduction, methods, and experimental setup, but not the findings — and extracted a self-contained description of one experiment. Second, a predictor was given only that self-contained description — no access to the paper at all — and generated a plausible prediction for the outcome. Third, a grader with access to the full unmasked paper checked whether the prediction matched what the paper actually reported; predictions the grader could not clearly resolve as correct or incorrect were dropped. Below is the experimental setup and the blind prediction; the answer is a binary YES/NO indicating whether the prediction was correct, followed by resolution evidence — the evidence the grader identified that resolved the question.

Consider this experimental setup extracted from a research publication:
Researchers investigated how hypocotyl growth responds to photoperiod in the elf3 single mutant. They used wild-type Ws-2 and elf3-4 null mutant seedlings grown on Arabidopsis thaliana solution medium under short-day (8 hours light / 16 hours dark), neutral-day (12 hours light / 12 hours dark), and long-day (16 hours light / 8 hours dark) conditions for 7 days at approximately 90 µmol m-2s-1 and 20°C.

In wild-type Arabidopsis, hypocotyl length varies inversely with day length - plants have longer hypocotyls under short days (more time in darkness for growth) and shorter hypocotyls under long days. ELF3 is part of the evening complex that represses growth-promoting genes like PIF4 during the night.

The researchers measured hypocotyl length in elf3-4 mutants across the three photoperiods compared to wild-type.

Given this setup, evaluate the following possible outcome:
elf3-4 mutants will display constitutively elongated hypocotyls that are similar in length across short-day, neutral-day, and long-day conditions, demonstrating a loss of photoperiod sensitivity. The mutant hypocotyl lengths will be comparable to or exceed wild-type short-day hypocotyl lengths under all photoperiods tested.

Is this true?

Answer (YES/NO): NO